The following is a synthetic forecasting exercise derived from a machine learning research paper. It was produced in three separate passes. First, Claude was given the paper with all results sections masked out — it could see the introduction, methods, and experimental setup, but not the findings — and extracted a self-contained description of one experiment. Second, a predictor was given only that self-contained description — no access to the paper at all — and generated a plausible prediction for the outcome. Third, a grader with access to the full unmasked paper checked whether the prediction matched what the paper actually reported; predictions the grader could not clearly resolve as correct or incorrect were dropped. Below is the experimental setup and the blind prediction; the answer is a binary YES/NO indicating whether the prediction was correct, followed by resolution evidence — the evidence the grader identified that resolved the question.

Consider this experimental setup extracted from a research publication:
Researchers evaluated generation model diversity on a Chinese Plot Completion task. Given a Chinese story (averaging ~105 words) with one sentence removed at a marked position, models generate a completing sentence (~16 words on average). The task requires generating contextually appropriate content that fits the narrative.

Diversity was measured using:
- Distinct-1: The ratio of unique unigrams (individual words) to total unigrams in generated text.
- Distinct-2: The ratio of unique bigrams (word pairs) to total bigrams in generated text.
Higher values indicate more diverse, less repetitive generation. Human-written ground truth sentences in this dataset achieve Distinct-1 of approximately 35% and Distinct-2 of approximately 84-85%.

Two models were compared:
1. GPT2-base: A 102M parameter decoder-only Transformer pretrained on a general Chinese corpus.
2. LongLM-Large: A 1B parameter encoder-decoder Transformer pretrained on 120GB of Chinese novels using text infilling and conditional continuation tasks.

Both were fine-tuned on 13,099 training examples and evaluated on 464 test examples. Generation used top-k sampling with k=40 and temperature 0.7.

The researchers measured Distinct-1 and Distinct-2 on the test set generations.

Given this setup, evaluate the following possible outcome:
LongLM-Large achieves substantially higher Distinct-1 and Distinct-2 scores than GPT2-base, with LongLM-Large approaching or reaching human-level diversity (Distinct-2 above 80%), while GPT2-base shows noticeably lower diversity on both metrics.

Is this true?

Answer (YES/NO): NO